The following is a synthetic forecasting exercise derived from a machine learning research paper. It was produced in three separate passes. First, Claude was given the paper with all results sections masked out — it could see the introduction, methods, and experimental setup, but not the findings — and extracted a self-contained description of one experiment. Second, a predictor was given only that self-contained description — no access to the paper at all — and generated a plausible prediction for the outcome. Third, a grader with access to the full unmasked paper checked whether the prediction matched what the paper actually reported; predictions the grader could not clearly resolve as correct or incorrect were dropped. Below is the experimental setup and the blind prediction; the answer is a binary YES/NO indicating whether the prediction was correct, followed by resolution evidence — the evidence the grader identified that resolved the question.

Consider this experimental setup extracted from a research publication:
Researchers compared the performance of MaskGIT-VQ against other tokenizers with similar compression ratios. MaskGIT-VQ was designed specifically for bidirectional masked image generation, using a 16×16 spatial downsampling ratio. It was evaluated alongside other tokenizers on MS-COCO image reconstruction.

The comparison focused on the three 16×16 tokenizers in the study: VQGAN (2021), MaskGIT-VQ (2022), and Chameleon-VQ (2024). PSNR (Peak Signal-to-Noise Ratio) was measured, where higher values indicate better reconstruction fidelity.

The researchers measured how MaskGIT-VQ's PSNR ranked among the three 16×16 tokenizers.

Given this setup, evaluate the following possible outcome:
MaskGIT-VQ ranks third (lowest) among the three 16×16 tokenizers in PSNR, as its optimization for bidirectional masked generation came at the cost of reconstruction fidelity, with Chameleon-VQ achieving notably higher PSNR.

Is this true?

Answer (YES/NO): NO